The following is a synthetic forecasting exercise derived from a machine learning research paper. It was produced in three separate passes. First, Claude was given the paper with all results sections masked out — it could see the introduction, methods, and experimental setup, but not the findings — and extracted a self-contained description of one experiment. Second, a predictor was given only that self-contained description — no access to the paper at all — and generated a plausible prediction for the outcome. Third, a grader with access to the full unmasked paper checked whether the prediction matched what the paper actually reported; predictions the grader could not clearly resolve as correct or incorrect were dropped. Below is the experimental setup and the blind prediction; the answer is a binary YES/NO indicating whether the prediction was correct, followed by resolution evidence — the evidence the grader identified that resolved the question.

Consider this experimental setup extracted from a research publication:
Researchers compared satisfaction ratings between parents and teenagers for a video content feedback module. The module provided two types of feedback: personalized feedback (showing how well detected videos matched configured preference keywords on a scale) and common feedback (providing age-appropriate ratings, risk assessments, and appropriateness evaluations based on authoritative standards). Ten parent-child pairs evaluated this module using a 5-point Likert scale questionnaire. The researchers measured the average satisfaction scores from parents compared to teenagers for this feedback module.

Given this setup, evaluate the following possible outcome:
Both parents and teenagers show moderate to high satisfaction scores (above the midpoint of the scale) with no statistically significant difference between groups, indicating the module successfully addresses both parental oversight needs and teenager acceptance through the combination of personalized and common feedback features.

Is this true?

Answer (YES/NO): YES